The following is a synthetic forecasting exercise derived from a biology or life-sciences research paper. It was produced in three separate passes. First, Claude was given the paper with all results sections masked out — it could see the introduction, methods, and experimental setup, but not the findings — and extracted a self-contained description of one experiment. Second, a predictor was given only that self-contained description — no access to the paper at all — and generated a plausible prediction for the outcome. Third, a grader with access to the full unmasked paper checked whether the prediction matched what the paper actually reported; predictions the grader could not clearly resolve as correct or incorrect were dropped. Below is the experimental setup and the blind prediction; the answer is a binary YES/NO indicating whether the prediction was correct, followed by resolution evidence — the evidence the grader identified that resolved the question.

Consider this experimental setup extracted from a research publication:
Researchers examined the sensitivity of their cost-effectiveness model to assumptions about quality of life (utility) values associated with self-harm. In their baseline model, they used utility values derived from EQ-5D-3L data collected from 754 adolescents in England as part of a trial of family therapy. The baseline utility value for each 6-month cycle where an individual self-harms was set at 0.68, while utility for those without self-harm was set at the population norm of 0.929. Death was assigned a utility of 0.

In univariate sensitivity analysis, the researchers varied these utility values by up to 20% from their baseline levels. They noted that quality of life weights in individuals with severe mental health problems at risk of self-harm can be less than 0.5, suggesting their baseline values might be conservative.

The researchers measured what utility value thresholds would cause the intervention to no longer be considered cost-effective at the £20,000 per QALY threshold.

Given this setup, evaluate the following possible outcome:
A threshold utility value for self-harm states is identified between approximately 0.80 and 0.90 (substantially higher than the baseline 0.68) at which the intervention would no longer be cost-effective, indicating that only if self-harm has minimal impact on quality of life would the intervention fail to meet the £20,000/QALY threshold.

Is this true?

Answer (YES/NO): NO